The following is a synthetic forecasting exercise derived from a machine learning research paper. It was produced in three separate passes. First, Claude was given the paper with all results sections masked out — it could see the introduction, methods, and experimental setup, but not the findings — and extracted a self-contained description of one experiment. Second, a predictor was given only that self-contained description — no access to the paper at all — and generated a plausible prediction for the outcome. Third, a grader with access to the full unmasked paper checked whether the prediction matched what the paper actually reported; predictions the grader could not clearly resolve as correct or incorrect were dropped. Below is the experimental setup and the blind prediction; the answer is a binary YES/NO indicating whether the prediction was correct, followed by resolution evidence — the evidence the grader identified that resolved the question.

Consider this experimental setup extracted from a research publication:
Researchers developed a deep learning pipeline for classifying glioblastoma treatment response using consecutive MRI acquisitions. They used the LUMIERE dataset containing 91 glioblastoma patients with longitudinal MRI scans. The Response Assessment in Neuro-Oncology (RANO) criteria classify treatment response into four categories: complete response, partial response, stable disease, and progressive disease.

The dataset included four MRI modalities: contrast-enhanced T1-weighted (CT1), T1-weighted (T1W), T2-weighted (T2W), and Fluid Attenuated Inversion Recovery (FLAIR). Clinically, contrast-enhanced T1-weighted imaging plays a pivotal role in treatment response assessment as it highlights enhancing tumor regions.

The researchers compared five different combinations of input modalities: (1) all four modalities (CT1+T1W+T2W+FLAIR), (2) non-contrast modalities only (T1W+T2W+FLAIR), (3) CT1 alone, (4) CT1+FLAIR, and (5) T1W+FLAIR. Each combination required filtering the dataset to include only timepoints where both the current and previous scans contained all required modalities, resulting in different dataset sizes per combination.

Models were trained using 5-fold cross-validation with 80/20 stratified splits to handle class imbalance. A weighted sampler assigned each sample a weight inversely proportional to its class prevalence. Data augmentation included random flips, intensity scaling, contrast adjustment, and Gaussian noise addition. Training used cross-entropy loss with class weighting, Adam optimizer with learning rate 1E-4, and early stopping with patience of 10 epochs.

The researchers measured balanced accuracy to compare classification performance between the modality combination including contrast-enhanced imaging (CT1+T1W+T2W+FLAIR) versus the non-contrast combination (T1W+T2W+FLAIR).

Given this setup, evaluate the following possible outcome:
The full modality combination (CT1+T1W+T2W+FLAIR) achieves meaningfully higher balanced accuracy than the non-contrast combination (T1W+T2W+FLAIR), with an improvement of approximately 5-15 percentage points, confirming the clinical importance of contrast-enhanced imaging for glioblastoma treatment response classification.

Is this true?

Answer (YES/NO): NO